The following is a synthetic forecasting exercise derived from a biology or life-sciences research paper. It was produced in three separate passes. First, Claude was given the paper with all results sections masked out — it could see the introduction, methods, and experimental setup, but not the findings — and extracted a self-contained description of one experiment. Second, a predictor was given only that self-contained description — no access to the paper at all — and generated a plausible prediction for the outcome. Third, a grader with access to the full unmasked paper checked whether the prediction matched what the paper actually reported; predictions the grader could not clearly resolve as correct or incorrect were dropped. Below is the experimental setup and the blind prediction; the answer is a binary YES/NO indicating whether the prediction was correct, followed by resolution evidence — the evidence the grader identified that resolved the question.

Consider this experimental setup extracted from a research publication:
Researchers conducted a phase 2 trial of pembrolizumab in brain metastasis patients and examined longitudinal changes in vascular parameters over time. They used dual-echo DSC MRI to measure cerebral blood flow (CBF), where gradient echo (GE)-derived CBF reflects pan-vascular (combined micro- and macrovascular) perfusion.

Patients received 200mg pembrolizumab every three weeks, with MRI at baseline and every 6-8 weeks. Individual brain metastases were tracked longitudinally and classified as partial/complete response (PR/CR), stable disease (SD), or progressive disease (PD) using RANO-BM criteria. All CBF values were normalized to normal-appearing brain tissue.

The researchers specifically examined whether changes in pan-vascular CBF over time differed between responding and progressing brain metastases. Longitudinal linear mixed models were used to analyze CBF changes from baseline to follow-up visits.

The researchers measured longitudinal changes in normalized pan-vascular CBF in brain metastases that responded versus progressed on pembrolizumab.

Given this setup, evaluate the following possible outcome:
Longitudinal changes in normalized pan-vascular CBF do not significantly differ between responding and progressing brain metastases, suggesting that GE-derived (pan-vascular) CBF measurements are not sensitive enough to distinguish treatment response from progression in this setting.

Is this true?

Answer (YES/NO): YES